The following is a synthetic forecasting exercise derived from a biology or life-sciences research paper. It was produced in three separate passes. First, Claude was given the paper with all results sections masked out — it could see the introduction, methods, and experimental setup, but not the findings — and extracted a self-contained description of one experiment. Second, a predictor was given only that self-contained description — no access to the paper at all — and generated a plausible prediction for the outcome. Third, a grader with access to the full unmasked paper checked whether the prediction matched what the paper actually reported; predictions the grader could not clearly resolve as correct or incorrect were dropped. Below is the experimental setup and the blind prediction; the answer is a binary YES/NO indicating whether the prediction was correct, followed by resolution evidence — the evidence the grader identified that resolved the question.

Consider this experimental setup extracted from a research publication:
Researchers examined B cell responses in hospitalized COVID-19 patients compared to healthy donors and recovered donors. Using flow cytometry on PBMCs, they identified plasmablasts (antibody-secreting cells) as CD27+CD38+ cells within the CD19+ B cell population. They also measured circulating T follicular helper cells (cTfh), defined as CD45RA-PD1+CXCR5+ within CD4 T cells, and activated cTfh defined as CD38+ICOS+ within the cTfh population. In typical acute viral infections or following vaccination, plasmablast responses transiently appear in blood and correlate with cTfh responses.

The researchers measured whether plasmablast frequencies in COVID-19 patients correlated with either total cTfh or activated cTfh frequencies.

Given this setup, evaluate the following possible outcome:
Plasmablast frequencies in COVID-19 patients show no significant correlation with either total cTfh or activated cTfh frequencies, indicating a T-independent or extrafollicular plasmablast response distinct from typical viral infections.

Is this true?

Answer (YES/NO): YES